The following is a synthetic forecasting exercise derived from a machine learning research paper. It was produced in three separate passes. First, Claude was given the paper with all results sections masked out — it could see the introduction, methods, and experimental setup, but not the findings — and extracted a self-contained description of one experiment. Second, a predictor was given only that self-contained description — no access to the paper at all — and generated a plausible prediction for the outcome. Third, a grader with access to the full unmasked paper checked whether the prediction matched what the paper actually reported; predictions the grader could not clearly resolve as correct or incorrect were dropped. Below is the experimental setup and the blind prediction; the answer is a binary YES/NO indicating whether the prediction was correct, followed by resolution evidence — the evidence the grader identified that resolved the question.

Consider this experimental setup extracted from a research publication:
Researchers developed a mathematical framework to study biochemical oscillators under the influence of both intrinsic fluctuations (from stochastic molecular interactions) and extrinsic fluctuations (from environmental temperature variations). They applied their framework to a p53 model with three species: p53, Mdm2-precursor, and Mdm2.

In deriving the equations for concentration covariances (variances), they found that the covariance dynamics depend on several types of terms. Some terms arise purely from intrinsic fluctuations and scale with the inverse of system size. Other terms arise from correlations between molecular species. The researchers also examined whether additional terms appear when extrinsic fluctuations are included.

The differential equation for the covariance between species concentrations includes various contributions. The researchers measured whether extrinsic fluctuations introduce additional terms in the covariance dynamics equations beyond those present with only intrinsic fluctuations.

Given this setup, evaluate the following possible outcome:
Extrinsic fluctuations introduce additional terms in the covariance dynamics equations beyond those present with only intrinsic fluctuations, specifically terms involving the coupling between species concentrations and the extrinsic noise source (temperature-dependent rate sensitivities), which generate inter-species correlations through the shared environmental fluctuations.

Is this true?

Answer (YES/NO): YES